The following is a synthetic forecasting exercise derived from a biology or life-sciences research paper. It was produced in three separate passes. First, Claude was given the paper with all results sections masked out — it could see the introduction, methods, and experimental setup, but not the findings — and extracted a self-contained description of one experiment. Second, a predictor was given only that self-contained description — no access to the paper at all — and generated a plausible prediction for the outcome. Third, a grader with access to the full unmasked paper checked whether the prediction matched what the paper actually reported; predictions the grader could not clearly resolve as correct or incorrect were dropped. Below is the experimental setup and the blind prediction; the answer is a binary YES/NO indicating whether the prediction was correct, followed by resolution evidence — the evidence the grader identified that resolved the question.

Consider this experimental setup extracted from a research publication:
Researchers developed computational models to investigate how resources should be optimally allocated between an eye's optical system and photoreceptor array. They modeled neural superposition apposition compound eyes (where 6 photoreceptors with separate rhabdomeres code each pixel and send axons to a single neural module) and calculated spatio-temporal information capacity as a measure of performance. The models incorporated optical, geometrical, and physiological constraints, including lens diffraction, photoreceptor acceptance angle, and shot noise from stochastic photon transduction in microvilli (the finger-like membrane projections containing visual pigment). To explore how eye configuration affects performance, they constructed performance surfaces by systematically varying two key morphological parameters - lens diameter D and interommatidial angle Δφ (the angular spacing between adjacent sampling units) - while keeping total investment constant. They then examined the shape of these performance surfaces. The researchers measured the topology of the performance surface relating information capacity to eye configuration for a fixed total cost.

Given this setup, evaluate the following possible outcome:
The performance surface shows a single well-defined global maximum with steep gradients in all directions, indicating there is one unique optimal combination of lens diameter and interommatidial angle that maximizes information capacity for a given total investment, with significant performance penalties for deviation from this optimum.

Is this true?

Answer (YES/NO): NO